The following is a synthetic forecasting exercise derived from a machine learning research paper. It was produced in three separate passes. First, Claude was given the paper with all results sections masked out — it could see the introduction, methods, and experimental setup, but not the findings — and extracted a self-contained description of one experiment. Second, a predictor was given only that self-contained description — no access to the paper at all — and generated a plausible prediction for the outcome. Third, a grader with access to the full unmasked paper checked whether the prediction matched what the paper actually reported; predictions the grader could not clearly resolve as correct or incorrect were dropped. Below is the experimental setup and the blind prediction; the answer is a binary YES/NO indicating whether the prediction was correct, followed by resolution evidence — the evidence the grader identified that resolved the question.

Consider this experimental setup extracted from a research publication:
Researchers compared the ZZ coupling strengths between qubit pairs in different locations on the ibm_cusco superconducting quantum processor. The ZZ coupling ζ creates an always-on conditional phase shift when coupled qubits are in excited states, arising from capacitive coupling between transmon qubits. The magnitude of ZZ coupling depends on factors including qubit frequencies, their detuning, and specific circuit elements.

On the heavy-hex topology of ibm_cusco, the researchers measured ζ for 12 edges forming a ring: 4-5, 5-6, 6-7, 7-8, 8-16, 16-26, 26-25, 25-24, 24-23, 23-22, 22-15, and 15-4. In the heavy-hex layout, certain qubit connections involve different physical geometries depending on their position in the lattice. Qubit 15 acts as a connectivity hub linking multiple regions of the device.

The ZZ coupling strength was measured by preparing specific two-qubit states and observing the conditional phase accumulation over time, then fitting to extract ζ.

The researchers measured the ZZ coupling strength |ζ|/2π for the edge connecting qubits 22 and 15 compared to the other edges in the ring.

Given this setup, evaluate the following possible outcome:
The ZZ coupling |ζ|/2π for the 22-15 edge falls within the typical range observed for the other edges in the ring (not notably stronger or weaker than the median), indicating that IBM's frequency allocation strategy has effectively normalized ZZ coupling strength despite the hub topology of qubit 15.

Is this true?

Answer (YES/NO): NO